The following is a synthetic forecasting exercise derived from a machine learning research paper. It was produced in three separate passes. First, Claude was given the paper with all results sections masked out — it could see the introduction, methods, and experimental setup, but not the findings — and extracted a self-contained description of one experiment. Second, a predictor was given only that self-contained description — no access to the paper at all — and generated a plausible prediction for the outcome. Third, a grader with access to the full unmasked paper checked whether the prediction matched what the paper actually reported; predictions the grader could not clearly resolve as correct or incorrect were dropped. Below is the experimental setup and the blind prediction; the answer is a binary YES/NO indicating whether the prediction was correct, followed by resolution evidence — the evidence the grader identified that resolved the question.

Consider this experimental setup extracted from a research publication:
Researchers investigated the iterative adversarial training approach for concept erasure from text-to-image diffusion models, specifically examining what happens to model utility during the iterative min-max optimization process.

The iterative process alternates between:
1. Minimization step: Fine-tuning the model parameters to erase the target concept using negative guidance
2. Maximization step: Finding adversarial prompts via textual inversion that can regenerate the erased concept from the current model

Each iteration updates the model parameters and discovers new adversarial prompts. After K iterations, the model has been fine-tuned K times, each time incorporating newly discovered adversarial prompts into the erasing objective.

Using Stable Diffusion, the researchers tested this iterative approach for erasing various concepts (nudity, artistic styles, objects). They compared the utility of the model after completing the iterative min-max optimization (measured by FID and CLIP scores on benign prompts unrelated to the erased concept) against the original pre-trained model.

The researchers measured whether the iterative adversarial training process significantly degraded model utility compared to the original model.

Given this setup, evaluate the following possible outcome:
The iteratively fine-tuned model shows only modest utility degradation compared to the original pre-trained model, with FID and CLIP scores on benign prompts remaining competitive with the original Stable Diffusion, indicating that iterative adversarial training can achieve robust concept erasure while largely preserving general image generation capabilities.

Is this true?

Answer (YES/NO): NO